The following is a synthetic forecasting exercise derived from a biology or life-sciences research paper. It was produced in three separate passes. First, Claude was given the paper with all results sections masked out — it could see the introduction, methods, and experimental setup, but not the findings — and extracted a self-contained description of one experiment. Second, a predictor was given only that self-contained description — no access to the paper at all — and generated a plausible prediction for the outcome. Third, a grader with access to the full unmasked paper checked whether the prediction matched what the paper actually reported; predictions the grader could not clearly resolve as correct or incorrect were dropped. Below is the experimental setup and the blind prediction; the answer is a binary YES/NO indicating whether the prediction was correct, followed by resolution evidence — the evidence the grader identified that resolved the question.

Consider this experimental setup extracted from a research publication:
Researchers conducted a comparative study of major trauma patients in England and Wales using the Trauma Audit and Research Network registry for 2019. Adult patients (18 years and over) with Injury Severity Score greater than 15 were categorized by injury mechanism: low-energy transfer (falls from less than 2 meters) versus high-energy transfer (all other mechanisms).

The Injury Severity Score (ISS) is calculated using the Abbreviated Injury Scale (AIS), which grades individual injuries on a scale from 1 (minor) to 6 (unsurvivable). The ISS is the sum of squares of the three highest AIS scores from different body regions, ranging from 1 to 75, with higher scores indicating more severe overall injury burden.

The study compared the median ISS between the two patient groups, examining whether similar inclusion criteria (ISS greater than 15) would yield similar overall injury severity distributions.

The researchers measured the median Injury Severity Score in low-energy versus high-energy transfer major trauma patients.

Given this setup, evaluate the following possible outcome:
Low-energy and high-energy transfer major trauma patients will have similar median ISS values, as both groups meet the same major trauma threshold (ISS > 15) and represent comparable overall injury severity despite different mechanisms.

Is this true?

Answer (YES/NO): NO